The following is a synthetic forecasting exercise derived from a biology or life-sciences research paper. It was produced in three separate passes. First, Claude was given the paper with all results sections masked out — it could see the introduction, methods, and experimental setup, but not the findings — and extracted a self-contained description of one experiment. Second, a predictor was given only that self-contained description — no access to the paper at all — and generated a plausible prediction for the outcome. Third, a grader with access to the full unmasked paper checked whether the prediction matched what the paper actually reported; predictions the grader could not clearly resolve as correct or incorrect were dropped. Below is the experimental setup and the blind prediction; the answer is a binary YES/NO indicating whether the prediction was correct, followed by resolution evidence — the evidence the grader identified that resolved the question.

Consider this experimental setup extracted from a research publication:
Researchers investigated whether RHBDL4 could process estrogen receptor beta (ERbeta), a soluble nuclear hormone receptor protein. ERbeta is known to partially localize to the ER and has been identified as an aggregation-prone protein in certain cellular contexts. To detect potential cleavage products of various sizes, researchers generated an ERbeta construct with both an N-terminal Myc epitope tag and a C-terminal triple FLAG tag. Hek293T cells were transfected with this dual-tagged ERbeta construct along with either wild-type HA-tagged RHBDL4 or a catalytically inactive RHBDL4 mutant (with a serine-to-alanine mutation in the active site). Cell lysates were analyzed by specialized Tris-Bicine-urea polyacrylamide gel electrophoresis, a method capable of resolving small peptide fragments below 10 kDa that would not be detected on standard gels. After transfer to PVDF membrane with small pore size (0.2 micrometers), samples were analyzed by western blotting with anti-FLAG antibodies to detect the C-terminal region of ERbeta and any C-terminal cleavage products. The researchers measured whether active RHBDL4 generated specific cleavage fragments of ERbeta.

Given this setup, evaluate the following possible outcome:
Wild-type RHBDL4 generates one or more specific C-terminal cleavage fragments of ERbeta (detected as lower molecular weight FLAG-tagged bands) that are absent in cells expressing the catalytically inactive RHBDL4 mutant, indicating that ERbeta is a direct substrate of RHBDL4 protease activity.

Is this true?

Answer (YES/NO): YES